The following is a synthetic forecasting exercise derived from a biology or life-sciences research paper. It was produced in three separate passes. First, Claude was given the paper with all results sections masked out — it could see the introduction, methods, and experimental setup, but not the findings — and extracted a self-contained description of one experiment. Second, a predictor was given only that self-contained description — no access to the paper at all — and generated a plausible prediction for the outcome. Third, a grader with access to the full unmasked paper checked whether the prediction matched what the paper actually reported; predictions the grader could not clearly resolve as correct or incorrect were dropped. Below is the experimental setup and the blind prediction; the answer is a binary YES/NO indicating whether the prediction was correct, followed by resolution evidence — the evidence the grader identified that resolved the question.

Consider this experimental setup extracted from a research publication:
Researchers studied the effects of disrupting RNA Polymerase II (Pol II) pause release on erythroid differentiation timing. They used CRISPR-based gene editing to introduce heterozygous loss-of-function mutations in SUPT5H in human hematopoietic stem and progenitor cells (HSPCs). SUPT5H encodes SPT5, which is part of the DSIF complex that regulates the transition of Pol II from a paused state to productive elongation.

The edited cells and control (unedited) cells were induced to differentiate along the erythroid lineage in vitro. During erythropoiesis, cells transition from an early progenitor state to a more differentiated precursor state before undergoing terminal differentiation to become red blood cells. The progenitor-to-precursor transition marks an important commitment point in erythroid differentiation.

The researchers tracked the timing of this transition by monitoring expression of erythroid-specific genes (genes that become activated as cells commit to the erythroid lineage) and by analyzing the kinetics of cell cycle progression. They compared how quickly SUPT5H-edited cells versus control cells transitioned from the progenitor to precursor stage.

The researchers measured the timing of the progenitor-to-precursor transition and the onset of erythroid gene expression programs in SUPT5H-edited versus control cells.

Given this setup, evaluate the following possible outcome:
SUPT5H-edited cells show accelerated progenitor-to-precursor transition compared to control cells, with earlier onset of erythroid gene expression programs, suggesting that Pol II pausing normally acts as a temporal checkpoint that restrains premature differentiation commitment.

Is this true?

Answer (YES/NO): NO